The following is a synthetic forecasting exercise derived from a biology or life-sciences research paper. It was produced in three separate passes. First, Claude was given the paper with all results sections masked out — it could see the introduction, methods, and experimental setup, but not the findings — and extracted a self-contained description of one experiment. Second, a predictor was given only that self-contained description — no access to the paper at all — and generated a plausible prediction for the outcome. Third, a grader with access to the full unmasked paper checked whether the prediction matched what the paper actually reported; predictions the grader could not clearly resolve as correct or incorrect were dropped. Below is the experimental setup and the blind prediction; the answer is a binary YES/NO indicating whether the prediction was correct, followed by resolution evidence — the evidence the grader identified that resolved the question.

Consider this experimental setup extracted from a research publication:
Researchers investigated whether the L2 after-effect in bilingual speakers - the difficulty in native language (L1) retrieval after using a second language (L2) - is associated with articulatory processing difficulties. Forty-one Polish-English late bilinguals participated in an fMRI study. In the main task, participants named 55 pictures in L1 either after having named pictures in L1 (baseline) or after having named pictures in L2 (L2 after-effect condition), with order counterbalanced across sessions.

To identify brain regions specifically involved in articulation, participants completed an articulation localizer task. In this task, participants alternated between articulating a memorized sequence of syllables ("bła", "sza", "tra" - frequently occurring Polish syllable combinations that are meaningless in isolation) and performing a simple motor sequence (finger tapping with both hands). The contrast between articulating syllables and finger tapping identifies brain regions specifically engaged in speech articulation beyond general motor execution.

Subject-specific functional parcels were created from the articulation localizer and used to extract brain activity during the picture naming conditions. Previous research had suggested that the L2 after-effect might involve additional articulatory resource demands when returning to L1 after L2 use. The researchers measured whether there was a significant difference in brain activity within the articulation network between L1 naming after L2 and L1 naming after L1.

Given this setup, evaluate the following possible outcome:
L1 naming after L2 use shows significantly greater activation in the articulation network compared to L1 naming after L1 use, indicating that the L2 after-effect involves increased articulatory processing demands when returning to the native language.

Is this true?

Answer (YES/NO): NO